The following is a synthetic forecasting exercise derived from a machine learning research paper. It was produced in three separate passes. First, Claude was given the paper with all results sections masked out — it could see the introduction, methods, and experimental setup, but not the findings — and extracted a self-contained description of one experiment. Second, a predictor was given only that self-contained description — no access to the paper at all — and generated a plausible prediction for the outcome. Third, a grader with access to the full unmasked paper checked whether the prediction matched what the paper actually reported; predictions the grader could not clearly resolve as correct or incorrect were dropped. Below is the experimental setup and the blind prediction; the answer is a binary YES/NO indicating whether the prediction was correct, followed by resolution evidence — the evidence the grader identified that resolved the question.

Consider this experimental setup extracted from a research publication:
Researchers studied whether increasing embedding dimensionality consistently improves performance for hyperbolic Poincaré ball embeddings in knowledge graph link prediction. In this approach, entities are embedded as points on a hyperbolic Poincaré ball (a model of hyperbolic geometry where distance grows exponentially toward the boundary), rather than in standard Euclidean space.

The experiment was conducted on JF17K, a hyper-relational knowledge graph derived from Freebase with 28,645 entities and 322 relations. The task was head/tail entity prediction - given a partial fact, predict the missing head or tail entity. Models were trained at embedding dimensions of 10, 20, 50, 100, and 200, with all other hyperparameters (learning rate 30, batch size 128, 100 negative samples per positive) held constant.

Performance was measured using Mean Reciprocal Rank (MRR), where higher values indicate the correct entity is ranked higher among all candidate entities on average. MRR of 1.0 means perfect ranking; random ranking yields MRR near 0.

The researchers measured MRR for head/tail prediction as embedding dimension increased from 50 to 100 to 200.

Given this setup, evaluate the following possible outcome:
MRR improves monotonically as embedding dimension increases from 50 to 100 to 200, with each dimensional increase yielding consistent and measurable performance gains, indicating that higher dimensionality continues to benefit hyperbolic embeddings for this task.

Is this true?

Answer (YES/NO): NO